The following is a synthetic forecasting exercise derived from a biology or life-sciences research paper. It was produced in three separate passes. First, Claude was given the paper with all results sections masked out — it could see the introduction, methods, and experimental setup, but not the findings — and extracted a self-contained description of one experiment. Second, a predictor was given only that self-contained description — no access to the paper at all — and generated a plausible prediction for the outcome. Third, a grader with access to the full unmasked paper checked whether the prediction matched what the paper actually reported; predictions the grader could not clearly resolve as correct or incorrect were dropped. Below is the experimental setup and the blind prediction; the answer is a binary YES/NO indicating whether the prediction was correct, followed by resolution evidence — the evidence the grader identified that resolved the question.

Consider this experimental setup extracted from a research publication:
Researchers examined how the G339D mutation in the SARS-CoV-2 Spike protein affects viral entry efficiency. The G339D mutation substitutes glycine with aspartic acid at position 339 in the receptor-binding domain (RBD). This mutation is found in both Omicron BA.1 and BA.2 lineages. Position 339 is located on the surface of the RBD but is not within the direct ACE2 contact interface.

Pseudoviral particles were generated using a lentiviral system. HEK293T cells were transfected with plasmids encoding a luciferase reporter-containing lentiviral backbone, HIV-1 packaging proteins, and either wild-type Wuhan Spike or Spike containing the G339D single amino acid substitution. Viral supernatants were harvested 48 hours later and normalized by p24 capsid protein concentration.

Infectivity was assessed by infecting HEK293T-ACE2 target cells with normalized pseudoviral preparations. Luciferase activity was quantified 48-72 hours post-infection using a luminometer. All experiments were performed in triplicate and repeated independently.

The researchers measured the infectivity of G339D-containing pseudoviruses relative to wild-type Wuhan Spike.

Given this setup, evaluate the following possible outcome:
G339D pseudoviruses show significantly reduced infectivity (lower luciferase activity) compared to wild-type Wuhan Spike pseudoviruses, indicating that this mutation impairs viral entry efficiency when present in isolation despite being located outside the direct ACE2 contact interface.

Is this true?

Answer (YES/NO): NO